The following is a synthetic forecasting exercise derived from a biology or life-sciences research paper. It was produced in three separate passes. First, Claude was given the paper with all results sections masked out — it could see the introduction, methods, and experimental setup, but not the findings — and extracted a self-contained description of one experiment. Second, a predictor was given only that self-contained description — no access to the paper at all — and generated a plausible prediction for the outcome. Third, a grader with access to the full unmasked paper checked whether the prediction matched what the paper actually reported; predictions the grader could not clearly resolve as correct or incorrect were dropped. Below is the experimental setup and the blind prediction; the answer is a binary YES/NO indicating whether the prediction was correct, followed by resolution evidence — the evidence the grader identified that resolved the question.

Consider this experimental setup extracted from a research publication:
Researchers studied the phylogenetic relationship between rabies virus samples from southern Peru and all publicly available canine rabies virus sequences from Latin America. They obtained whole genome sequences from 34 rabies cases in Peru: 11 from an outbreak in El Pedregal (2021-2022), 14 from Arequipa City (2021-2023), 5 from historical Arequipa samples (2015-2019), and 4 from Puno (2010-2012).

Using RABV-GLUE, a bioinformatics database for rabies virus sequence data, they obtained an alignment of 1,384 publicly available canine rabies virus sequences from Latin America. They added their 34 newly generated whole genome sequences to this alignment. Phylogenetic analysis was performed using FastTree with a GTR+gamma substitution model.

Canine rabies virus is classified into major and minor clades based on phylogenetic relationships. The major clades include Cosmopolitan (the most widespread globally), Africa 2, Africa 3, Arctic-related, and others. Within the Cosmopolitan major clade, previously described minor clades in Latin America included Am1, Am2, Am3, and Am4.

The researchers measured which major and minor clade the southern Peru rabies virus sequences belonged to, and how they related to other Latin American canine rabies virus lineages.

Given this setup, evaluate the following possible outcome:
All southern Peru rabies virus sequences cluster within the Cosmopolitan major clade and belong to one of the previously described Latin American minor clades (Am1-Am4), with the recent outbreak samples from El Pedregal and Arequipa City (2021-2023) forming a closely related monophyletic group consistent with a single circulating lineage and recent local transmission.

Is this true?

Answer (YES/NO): NO